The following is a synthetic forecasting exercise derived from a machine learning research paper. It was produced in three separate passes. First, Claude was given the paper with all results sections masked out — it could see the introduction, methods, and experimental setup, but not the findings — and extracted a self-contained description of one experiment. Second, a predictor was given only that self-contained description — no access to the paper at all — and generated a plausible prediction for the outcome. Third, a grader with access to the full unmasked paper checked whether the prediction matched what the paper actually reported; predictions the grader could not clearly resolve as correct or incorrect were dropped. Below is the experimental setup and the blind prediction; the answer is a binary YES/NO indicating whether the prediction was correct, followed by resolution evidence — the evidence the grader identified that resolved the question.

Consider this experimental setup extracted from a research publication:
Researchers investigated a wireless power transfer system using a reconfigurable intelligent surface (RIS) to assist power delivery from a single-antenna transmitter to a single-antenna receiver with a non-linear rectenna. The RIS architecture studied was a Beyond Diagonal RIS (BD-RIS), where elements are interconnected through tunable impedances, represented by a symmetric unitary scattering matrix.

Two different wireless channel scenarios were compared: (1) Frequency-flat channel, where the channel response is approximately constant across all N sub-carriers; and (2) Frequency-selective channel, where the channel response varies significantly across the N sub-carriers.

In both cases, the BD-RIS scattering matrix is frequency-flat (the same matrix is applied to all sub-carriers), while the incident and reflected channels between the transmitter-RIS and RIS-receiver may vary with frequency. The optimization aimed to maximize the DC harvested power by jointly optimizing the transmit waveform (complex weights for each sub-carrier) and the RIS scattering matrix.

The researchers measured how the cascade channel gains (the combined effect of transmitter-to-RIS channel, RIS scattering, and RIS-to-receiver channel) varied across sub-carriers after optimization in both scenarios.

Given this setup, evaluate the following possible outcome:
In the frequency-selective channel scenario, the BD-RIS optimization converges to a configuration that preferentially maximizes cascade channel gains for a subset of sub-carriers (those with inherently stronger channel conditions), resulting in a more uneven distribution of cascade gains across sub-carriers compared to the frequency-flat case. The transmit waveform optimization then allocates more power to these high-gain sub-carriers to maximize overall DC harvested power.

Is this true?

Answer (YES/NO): NO